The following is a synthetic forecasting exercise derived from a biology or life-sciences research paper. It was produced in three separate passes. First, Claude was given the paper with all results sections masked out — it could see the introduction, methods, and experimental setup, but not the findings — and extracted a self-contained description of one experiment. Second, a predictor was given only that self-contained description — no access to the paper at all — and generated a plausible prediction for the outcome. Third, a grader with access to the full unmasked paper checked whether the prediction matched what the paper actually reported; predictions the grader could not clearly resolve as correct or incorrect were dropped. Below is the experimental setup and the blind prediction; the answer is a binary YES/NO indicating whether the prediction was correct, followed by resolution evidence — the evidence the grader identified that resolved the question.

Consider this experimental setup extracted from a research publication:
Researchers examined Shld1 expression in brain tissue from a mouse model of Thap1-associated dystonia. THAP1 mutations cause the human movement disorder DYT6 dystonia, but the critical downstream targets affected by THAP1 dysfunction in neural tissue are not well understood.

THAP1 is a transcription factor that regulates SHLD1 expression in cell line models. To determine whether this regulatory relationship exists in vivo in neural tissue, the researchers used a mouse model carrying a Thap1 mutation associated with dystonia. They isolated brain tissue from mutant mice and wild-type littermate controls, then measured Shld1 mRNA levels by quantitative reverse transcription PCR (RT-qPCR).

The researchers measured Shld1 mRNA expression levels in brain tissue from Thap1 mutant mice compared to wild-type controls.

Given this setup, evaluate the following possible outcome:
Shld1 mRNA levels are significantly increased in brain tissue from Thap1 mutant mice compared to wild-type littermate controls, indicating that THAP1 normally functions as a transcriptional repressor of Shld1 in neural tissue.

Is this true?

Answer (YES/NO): NO